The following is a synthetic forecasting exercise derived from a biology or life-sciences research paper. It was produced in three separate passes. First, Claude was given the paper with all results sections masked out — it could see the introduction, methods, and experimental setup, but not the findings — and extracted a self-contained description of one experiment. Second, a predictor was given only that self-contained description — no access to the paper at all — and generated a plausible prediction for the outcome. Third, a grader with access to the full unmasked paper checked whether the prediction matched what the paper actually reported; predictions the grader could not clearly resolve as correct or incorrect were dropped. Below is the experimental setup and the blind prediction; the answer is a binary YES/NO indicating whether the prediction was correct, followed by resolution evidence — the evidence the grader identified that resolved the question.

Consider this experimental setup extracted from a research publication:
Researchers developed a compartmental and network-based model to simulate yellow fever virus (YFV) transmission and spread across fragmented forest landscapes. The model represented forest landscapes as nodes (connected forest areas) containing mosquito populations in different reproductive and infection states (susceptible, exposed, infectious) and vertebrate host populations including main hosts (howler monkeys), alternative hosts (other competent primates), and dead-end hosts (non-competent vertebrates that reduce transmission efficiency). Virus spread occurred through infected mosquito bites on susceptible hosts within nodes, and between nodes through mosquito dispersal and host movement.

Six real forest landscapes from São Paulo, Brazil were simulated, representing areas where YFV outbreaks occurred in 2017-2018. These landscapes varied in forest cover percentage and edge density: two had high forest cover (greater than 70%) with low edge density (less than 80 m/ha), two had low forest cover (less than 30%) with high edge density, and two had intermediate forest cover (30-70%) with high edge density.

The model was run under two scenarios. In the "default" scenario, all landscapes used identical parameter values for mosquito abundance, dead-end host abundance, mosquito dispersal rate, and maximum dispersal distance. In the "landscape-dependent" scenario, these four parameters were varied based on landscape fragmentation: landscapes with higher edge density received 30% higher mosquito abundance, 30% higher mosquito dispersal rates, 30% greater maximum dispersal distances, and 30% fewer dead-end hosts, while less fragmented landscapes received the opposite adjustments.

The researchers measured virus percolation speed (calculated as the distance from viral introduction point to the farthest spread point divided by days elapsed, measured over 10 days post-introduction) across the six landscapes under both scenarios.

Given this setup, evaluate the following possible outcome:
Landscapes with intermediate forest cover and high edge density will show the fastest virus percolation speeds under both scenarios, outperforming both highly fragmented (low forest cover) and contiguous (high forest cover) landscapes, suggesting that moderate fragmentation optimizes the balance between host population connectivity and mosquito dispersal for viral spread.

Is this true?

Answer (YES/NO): NO